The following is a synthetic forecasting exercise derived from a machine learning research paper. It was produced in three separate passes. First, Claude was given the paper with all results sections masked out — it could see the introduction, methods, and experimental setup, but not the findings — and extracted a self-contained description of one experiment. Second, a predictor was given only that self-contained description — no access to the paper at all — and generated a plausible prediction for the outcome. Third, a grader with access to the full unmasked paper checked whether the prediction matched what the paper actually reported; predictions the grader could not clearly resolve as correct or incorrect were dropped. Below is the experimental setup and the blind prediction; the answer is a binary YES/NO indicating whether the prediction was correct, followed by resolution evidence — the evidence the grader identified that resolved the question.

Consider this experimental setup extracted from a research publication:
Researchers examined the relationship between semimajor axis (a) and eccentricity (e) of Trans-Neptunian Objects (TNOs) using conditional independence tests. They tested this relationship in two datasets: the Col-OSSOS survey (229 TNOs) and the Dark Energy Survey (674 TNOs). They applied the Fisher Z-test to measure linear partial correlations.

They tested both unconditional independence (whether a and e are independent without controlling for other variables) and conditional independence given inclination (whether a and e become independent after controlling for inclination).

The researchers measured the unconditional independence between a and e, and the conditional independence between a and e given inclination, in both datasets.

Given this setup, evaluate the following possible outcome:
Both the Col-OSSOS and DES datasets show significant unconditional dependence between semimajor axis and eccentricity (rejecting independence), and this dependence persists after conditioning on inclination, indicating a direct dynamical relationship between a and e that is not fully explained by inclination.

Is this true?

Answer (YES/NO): YES